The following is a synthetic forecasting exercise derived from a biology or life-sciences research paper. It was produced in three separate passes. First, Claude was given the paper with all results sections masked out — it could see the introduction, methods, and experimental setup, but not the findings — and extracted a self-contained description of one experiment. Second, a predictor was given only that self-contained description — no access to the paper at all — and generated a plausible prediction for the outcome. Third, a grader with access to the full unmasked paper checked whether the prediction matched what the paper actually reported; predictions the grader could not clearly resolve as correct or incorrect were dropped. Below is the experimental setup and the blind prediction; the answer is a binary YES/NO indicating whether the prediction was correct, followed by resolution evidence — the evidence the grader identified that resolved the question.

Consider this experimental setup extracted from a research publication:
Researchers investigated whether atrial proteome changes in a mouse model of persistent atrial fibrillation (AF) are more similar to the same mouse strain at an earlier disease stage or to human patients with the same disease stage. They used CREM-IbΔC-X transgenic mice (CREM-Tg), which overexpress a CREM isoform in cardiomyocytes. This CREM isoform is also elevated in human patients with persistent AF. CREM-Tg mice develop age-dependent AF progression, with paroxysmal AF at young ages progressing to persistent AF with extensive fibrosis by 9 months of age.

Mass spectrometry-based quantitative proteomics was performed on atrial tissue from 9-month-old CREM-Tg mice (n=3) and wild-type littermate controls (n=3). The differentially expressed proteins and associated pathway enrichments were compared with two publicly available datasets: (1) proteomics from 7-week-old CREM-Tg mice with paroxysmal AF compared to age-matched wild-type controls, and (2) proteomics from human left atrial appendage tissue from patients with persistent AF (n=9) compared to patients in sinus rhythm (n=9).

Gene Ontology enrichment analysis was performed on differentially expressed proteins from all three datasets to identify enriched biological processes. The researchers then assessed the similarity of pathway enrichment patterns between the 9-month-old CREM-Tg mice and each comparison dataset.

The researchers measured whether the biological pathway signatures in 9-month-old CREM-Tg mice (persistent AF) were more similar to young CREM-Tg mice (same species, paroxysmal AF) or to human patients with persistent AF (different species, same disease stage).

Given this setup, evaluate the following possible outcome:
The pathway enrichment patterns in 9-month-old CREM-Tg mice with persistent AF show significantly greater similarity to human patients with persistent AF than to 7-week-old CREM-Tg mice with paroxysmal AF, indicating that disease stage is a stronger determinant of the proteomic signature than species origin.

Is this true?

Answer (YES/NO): YES